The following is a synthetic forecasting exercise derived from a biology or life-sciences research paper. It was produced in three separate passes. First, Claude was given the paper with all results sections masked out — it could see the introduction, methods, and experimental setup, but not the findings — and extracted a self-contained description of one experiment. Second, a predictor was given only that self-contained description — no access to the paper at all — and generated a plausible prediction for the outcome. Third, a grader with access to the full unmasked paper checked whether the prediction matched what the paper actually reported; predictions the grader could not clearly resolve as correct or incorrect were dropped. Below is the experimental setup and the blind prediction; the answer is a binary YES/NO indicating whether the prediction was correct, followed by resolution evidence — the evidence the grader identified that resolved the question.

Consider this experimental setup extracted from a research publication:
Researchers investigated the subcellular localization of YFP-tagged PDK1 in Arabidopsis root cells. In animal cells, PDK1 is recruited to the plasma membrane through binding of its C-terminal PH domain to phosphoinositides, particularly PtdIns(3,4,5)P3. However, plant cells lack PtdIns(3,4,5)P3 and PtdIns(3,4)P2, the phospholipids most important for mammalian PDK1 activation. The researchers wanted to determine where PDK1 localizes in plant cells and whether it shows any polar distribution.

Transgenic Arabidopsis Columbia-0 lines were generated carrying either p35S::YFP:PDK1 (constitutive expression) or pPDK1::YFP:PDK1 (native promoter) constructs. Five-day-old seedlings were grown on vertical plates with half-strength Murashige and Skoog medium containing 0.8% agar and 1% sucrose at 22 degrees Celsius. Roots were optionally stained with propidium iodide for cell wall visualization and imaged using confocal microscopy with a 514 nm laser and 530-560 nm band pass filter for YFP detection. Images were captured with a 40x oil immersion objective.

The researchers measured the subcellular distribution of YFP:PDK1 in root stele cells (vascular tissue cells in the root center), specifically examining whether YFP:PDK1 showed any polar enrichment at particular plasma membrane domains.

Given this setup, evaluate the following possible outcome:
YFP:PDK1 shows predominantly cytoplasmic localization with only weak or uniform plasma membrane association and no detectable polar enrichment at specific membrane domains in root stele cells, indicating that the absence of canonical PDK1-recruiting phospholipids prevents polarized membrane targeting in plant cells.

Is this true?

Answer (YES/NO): NO